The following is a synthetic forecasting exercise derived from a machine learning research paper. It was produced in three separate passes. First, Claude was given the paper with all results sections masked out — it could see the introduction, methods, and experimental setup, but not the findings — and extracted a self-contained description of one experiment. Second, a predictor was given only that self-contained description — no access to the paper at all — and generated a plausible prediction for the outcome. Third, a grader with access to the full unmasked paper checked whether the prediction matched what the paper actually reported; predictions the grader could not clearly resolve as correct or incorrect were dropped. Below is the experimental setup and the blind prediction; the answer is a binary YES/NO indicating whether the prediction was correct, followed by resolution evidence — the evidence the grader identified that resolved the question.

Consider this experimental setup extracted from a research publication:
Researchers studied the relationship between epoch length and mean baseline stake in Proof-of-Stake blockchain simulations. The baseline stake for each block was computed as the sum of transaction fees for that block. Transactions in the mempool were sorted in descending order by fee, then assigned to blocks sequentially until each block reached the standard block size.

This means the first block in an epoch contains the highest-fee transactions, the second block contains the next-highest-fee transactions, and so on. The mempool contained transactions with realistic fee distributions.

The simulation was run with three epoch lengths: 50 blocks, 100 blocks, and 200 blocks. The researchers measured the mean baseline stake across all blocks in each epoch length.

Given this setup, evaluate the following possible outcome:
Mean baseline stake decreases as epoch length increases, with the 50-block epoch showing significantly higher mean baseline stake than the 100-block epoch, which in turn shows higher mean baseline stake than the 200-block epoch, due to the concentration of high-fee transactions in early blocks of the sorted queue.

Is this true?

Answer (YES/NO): YES